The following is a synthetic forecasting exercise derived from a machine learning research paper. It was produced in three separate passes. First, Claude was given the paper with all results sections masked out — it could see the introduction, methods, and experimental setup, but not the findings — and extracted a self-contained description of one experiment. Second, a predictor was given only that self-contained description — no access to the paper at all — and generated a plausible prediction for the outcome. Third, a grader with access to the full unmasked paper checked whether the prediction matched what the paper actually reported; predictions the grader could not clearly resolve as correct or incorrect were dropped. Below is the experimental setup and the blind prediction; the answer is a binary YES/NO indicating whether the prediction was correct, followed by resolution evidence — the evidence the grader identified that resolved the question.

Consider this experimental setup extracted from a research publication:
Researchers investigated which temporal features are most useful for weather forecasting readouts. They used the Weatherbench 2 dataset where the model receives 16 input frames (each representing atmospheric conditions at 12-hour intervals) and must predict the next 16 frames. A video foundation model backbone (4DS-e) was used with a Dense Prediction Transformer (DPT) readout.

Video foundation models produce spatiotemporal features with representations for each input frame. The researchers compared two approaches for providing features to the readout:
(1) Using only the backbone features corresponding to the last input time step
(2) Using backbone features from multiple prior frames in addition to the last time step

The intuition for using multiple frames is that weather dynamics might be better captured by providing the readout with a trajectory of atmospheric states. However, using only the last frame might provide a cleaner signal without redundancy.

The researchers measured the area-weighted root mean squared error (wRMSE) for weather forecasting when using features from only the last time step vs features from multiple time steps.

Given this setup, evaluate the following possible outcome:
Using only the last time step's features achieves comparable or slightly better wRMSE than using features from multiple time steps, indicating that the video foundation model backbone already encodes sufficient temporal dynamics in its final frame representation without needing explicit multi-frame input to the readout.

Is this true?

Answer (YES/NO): YES